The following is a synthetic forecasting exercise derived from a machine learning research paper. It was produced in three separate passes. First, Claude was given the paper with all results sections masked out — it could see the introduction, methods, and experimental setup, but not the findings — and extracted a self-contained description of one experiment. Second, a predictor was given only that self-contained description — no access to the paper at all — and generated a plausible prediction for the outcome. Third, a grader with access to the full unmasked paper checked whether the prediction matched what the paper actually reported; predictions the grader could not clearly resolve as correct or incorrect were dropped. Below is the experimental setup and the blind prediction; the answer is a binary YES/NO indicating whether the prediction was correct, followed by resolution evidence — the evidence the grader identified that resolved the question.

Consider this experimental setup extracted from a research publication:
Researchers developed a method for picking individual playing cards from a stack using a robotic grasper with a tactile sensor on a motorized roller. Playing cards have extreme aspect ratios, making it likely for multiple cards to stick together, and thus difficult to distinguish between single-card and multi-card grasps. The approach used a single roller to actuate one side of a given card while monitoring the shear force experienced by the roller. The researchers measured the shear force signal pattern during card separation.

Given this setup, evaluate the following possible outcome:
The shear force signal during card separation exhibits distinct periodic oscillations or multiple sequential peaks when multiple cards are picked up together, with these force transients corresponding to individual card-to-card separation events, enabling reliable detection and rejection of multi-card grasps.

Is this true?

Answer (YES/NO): NO